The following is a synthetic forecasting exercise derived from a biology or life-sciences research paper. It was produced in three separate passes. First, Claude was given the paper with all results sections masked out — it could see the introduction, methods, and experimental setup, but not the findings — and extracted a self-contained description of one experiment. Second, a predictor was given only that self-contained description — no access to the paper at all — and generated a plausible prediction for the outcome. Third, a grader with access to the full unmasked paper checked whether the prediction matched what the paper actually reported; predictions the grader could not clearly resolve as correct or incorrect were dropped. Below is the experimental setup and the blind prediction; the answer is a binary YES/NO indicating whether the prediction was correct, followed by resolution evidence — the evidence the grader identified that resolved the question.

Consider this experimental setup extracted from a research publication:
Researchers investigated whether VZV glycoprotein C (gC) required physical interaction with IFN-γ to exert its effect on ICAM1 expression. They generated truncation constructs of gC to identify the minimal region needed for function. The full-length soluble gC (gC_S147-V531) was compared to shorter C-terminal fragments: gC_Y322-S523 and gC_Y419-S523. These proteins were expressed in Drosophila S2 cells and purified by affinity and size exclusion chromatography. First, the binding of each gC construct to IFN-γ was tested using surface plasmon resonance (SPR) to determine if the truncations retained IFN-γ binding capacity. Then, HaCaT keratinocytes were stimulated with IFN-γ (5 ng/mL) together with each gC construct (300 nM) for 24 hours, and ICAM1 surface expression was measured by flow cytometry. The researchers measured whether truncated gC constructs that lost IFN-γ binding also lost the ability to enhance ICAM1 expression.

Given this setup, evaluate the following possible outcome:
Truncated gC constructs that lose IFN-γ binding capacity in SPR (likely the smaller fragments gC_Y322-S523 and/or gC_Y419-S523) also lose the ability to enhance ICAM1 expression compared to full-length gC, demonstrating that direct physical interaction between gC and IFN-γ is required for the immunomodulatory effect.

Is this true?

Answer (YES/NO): YES